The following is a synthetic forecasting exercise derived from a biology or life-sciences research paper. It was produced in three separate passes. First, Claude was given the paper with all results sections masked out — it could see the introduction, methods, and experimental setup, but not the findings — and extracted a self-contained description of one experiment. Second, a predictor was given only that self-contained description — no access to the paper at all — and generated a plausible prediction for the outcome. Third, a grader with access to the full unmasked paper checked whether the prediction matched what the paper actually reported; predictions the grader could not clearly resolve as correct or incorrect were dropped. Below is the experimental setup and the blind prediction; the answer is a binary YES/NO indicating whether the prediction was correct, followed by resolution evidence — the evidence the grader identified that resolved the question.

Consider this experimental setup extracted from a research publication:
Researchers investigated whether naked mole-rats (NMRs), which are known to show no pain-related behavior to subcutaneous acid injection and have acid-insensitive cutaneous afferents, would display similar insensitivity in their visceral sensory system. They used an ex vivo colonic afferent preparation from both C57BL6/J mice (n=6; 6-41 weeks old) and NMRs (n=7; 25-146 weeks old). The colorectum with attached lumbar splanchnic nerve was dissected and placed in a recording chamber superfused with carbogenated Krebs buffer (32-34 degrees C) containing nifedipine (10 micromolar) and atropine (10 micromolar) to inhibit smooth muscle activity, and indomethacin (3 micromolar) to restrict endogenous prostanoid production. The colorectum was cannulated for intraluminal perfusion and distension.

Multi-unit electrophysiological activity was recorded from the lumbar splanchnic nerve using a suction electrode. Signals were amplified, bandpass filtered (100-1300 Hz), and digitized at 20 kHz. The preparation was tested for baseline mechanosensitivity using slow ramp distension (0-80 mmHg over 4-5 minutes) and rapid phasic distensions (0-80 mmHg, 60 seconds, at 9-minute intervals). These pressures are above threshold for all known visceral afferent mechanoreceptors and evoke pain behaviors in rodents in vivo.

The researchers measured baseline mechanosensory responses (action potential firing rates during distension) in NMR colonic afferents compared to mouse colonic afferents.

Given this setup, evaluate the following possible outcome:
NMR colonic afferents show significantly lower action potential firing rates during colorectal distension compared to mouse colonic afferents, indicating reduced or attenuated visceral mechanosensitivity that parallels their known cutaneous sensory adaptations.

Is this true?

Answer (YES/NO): NO